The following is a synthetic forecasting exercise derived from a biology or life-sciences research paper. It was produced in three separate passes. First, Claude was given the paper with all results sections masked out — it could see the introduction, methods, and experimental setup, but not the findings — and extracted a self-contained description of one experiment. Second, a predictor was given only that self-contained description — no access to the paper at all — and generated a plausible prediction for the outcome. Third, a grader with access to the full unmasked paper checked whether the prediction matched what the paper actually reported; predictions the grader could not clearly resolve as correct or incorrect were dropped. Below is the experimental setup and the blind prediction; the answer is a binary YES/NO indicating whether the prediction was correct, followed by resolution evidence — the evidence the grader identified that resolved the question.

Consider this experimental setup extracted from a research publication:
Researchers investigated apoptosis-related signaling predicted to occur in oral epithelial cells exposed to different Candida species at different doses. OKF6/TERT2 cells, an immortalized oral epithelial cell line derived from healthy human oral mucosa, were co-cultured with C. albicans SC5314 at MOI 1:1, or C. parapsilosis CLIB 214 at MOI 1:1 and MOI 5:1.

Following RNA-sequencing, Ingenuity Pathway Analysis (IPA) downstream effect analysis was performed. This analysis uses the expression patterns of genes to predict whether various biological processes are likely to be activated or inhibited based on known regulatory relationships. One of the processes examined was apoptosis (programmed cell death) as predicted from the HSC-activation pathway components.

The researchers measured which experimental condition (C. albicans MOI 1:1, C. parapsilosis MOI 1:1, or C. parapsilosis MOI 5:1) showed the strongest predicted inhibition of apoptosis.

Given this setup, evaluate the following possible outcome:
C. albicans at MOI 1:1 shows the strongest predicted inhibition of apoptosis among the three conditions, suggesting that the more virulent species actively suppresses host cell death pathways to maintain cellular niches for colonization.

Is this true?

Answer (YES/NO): NO